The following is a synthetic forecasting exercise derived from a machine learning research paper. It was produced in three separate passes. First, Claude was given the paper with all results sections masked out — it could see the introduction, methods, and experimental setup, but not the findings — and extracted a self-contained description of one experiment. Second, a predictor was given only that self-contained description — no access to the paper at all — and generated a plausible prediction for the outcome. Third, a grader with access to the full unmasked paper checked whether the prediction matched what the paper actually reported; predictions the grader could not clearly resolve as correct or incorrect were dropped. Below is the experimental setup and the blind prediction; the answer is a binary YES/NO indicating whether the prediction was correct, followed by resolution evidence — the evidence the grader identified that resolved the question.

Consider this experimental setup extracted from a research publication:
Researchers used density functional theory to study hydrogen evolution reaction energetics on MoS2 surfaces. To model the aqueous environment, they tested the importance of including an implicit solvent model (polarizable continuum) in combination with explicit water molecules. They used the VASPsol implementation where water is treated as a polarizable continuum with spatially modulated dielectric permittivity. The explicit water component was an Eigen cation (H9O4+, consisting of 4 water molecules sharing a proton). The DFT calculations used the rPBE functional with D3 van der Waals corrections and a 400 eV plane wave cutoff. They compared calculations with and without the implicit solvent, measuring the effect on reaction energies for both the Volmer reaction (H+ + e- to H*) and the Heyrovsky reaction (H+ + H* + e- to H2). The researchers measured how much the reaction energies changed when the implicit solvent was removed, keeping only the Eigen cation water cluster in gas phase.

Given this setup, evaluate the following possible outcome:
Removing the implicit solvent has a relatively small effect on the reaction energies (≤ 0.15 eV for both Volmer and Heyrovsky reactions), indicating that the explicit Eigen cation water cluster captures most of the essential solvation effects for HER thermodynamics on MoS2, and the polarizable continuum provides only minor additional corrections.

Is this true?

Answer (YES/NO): NO